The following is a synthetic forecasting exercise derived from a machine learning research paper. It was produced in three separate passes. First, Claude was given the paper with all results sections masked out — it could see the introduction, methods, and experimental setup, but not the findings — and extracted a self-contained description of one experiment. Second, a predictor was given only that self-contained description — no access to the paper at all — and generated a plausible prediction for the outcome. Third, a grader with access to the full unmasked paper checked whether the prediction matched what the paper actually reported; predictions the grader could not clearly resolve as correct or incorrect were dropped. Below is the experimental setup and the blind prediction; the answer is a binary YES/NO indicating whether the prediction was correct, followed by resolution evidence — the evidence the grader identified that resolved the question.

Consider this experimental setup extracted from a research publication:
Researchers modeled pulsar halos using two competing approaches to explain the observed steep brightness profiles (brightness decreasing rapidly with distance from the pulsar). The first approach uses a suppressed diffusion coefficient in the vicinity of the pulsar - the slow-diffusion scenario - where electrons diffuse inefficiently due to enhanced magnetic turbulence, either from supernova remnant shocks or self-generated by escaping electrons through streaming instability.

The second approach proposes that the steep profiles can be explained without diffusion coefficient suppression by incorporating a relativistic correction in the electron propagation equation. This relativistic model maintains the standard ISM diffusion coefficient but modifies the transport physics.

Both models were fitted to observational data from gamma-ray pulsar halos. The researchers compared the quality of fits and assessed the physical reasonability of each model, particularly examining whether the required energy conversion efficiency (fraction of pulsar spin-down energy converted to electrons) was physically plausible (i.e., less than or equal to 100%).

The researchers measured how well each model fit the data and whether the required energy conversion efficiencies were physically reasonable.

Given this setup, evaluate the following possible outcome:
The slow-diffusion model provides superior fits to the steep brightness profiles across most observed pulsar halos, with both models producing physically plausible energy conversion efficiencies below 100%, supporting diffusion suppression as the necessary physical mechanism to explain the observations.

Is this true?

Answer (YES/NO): NO